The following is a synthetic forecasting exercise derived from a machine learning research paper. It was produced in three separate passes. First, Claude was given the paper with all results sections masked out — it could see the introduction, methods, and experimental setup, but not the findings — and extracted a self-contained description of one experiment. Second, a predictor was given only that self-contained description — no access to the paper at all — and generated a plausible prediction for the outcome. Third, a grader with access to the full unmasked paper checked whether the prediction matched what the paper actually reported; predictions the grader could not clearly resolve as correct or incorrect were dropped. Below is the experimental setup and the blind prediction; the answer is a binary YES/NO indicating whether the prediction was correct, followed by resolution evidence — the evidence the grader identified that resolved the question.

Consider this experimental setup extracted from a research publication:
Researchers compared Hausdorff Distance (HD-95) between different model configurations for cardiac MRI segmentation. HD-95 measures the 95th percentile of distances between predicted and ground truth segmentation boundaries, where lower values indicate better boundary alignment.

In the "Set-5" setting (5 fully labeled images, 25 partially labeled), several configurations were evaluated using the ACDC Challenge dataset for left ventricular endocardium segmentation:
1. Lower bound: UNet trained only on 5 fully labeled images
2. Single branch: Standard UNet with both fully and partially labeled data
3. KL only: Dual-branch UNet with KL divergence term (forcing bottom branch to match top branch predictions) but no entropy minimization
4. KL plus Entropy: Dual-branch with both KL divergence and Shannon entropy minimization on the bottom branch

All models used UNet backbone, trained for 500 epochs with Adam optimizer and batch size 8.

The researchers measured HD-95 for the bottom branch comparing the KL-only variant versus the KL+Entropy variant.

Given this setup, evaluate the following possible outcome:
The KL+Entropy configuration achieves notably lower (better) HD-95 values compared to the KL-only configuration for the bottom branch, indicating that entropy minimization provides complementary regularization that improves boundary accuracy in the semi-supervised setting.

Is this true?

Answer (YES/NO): YES